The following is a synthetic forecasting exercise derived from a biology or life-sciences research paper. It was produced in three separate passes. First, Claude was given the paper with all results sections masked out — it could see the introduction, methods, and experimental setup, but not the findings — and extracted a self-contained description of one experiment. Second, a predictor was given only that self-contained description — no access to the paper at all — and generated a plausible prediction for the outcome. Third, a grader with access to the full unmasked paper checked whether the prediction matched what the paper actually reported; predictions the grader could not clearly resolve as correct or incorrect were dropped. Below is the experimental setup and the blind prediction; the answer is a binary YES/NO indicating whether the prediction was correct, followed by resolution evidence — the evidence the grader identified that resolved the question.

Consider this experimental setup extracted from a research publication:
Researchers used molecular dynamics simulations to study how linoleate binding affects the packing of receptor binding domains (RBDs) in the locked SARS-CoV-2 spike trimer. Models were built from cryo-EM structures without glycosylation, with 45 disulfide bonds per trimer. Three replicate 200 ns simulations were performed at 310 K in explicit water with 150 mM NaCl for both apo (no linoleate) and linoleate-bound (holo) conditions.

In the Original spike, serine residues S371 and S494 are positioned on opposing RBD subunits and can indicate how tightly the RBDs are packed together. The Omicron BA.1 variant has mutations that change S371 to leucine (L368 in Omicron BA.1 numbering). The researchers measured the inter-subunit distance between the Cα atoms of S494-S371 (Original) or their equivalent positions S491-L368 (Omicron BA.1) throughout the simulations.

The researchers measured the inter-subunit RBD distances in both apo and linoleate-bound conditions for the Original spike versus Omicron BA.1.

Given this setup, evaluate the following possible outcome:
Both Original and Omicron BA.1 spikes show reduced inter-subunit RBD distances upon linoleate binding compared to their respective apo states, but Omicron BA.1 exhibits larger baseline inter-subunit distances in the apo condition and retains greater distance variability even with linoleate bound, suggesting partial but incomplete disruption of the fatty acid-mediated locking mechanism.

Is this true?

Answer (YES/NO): NO